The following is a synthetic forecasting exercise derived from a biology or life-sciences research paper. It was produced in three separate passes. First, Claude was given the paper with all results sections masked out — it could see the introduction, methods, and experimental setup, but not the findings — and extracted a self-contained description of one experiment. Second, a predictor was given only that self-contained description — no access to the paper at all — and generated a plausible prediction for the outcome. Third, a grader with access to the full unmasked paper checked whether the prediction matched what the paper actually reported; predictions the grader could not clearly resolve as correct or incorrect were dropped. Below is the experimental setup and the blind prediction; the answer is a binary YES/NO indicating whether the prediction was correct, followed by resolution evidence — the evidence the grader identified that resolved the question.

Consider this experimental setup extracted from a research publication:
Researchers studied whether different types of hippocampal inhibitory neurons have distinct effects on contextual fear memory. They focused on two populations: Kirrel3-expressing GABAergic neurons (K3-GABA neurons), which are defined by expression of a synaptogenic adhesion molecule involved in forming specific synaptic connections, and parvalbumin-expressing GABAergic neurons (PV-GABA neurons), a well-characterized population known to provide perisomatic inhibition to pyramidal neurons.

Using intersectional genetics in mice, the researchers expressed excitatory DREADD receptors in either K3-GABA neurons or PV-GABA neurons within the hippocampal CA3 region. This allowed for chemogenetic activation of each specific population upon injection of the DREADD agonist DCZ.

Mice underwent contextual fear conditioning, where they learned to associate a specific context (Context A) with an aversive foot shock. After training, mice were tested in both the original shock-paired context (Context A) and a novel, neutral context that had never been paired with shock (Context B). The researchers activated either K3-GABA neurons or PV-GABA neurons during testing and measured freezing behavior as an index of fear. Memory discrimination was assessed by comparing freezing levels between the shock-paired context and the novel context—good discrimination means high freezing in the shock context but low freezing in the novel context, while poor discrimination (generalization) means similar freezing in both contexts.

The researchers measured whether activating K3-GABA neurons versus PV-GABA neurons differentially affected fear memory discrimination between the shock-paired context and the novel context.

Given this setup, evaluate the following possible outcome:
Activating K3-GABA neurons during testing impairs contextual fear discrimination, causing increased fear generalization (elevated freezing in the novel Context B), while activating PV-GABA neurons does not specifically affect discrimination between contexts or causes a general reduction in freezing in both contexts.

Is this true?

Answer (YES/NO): YES